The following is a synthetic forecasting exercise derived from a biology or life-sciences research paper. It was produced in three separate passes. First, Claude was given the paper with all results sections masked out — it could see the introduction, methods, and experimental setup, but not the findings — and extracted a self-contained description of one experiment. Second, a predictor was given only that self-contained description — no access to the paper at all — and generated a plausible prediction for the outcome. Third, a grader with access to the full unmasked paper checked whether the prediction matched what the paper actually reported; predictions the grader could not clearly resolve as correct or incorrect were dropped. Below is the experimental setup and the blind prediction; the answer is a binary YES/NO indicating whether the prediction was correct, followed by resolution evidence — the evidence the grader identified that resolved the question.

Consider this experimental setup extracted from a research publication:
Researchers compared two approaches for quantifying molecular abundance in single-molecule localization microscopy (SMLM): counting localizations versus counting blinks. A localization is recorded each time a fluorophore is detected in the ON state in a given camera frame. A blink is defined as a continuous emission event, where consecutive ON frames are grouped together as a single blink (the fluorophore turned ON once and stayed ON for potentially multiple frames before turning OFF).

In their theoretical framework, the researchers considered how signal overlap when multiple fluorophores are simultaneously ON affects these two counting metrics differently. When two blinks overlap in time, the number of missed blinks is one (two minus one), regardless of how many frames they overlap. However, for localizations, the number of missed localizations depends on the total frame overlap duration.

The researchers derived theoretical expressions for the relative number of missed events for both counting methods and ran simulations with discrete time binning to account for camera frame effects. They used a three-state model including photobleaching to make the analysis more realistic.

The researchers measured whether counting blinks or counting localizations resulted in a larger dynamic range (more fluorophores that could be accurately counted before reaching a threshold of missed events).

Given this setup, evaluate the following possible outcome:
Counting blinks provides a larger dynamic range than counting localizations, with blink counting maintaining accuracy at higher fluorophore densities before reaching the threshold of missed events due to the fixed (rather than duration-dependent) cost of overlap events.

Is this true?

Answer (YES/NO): NO